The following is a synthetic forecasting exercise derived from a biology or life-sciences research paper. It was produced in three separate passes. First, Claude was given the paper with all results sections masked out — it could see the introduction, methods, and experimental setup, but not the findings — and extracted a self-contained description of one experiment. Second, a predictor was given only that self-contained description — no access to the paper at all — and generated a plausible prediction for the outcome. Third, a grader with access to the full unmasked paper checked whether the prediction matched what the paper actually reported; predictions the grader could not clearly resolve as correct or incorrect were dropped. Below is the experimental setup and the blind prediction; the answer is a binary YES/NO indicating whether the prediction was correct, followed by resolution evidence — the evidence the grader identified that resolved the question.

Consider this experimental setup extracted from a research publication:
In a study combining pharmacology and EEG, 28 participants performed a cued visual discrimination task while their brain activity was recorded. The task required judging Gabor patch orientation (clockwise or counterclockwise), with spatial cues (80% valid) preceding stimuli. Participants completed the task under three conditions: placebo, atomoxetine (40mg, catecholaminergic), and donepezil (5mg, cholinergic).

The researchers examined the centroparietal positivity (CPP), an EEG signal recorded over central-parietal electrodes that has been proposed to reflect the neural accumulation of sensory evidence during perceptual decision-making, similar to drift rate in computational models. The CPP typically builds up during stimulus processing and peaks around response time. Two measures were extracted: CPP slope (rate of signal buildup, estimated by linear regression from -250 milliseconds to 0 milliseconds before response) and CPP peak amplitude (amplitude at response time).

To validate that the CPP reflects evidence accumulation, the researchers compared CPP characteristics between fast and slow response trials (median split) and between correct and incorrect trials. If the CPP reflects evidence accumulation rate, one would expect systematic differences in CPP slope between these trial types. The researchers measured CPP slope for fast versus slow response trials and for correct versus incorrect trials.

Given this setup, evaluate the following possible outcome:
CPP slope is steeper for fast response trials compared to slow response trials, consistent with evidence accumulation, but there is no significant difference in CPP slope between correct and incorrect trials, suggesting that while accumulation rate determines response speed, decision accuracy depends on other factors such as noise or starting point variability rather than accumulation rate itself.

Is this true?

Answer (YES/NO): NO